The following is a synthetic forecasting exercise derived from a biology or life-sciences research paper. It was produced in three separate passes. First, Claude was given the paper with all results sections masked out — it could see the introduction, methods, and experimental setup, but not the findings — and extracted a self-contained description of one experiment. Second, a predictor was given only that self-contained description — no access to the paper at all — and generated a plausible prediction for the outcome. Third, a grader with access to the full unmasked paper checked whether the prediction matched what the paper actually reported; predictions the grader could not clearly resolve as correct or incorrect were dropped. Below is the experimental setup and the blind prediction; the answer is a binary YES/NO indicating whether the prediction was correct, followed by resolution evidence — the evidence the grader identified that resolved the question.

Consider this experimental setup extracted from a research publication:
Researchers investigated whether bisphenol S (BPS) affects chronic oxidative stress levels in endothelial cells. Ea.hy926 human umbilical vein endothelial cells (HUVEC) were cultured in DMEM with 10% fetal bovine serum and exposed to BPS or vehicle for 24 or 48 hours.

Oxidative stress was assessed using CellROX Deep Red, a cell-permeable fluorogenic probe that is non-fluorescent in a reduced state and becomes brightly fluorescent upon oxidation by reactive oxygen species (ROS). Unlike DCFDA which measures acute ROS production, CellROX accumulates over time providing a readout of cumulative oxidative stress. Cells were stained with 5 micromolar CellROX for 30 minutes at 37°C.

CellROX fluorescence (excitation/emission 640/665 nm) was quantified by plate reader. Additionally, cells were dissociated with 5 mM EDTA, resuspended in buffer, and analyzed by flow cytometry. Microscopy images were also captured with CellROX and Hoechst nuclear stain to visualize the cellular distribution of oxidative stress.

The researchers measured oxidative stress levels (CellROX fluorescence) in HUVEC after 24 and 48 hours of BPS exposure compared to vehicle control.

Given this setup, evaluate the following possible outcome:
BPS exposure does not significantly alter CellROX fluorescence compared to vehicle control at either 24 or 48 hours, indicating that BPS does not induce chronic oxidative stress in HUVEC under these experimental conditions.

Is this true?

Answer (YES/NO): NO